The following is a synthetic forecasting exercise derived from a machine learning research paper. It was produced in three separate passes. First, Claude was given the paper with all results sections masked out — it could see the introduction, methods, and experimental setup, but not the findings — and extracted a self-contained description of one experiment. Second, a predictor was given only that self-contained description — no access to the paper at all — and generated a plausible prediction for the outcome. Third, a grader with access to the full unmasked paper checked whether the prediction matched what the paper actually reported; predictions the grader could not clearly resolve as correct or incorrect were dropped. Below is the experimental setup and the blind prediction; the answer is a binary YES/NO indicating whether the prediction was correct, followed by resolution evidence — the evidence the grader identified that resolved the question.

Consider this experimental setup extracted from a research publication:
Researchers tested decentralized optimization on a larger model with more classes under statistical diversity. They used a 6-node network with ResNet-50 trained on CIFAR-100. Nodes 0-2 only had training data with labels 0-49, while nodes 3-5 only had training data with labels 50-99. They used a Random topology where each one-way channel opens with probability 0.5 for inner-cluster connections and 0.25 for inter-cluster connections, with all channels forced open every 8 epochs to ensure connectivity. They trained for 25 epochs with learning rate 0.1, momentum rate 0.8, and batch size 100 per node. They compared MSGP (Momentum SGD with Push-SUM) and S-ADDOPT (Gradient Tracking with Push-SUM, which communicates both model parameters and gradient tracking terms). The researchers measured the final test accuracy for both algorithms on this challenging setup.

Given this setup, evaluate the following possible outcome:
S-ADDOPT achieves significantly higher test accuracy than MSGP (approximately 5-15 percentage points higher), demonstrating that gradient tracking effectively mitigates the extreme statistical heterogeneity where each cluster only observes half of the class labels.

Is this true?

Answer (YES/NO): NO